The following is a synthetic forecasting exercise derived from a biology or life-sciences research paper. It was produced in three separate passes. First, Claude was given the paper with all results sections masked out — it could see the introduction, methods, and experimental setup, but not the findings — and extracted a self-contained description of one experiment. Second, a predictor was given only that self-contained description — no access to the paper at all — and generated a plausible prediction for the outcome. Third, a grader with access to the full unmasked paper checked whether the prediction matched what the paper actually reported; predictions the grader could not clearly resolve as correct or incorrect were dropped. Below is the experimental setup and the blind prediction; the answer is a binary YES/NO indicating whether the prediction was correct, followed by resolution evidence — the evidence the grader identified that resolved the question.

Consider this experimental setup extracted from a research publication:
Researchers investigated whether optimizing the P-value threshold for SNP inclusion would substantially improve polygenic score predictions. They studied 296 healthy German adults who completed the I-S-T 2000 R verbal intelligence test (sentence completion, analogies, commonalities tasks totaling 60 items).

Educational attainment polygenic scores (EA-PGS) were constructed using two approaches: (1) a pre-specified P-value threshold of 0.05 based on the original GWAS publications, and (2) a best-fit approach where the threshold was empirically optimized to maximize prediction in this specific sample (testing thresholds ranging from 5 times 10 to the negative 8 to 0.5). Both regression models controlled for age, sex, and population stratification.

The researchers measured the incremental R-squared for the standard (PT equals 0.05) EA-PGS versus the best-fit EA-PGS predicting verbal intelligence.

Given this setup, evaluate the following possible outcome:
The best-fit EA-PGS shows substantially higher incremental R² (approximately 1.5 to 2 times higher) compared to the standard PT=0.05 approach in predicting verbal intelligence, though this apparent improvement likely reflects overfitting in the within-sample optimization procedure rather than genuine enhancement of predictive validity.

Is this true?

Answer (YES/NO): YES